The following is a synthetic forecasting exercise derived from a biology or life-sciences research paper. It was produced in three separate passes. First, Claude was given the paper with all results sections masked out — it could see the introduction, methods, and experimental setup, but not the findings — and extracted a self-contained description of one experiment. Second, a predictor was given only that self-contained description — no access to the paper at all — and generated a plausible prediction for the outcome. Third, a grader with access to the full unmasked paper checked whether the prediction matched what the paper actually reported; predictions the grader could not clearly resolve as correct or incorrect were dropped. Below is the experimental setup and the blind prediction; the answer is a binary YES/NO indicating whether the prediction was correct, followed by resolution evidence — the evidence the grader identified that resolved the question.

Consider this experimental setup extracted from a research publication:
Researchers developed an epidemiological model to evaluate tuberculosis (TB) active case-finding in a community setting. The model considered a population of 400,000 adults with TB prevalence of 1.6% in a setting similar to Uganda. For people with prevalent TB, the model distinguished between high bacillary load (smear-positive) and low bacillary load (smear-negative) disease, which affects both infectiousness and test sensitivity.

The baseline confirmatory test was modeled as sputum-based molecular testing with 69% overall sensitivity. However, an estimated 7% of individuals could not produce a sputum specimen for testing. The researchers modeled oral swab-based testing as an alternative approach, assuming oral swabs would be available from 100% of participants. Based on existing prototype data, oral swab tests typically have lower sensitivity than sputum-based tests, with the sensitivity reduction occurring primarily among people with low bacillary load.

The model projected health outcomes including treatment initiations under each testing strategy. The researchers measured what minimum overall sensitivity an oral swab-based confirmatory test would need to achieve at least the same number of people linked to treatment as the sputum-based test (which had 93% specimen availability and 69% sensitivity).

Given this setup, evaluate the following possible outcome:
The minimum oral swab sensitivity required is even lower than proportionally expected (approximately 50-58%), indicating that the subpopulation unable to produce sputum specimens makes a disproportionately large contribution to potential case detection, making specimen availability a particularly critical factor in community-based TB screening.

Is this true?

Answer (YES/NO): YES